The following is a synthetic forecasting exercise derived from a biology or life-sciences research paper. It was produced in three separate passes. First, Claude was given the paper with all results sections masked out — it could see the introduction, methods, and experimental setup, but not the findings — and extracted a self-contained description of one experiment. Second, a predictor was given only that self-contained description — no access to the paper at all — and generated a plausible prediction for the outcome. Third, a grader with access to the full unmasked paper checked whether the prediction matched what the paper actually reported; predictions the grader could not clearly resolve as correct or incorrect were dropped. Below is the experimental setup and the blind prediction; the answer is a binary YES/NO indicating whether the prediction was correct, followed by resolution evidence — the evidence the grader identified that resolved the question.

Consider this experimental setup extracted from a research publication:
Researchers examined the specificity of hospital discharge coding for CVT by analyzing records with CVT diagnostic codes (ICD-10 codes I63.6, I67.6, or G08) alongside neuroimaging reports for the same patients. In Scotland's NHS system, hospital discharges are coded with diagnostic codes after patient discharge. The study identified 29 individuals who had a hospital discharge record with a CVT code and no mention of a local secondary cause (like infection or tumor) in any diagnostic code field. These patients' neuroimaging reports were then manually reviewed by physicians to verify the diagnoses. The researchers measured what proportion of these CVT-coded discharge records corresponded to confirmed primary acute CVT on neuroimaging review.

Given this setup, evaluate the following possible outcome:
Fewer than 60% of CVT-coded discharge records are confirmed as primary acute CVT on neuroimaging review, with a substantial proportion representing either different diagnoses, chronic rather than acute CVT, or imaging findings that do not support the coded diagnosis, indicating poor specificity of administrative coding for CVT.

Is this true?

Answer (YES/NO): NO